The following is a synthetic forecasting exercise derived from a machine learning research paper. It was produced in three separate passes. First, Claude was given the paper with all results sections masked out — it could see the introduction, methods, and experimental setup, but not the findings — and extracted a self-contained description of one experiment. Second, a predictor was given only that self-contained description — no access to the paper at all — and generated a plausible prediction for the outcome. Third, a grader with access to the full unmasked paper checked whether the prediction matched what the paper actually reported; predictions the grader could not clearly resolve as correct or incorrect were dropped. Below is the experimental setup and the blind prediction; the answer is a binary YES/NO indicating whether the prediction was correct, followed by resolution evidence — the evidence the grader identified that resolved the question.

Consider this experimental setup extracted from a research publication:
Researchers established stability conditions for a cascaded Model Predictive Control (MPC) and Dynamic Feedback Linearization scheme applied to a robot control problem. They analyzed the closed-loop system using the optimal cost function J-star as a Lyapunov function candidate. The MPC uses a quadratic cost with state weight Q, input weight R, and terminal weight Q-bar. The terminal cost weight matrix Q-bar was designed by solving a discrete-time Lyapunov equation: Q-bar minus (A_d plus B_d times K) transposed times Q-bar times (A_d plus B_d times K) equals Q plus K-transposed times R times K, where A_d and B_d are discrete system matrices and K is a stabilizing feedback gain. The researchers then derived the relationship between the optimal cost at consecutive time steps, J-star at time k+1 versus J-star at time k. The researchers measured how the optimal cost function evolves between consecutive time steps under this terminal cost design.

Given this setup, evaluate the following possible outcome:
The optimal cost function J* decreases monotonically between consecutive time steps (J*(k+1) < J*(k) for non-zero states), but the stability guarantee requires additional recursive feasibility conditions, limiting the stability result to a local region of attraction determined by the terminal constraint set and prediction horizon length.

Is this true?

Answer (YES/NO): YES